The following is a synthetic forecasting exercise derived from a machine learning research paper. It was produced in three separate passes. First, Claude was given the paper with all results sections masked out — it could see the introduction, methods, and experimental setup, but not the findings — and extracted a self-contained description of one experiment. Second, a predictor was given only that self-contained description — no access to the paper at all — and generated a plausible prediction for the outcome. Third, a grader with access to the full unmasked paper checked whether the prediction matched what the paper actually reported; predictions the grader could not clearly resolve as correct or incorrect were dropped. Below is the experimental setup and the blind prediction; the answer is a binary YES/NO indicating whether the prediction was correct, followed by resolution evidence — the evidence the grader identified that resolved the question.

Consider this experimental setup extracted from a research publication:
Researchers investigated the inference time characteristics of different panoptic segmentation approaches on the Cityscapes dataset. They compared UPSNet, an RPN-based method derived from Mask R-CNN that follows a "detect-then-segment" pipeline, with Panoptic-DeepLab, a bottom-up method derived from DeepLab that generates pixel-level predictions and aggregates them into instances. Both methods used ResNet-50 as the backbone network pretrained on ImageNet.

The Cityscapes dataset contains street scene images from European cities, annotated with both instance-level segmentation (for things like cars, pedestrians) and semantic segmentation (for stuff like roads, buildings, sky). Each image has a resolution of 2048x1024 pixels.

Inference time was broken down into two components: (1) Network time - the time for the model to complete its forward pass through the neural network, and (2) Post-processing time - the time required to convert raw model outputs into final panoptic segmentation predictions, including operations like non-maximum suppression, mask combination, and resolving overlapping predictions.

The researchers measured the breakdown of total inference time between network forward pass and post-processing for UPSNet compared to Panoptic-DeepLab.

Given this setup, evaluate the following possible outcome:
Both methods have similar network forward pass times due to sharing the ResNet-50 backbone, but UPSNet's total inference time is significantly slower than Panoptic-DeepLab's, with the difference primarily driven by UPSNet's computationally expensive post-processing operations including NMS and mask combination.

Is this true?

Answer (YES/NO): NO